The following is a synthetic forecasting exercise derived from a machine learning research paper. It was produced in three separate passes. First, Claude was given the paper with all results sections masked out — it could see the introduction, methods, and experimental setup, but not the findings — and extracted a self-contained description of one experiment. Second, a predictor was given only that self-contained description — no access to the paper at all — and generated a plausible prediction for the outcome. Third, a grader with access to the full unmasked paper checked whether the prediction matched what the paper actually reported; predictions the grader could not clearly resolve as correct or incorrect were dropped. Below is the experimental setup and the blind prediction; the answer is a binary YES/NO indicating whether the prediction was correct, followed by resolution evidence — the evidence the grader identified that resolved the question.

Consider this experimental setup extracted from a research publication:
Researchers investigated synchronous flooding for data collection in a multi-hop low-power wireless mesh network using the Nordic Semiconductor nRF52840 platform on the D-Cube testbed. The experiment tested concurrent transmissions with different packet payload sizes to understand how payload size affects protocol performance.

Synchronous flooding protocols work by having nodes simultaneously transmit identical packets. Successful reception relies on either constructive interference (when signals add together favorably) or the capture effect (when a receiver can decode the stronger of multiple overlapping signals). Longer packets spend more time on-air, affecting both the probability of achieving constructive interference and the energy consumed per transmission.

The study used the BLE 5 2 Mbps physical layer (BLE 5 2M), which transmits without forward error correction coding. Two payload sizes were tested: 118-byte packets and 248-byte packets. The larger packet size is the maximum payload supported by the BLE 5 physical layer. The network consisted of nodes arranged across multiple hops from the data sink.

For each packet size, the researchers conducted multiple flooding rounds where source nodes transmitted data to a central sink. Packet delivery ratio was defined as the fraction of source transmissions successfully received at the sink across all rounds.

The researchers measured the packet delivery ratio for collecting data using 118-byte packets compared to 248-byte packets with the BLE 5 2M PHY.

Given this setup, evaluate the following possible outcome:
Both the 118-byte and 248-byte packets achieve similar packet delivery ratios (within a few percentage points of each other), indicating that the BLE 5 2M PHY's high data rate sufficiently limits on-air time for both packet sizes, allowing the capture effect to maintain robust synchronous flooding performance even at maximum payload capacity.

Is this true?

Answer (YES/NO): NO